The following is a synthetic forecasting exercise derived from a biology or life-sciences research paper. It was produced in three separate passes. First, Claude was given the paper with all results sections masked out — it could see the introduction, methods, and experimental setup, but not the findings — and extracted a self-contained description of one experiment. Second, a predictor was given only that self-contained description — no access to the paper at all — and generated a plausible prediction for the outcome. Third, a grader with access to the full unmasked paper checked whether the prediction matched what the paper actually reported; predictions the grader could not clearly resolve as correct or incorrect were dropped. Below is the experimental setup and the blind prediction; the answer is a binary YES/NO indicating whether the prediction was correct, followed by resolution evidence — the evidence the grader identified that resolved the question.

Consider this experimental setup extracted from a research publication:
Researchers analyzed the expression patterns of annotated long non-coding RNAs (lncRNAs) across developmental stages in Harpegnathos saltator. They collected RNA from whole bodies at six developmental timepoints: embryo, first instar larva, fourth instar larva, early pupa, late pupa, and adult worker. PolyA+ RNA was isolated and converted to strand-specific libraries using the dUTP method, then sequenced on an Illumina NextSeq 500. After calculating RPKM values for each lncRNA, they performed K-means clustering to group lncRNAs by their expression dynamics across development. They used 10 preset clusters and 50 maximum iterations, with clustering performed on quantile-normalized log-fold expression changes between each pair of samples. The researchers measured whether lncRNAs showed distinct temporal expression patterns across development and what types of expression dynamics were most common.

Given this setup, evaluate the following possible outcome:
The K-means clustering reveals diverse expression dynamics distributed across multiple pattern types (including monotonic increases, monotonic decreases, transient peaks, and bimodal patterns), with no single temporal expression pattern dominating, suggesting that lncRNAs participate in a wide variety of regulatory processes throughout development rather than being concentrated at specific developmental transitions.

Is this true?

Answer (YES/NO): NO